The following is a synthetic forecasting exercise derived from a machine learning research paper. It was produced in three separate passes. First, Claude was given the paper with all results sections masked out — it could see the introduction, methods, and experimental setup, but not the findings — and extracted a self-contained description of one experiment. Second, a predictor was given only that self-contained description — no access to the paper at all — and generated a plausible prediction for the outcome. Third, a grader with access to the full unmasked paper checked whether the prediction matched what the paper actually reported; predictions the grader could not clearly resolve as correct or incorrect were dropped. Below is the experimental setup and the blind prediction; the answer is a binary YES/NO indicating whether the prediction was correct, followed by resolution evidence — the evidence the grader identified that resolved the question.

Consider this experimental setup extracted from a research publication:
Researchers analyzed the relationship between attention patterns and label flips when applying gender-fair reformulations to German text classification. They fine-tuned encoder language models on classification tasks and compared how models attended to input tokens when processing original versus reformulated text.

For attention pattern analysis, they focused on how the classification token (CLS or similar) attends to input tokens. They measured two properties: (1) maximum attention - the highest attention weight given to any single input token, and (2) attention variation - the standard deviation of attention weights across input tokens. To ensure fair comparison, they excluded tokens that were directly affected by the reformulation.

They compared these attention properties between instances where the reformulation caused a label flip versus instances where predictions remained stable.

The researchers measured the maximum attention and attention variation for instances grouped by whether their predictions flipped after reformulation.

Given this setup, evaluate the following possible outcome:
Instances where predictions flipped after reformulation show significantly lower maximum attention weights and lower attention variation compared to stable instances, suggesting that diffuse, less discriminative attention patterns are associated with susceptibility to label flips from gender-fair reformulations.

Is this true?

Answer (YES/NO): NO